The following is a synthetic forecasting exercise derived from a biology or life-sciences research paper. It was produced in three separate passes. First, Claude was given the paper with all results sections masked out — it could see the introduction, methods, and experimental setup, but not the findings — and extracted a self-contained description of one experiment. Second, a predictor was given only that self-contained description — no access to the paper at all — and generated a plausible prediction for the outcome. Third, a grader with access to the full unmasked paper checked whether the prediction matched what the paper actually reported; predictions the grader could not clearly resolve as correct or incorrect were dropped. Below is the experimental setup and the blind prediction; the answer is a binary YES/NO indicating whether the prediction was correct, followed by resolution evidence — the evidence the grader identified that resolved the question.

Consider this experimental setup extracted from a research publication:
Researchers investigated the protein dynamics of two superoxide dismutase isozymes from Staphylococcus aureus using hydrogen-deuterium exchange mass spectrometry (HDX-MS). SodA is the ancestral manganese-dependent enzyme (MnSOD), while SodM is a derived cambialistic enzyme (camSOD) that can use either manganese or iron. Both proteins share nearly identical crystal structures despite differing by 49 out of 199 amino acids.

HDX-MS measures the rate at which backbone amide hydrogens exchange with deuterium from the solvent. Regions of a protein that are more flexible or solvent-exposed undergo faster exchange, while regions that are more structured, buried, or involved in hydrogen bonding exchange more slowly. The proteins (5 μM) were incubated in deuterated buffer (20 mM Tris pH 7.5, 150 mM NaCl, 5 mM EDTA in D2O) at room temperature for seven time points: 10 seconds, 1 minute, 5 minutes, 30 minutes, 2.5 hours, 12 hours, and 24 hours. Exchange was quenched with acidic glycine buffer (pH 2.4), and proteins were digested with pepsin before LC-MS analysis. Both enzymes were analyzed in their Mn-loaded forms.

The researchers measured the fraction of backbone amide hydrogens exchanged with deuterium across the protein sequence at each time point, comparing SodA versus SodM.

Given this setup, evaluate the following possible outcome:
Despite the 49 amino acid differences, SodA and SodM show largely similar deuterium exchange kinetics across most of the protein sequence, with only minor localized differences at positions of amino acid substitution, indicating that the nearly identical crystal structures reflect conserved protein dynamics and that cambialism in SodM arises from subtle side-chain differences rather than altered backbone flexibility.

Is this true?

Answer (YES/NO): NO